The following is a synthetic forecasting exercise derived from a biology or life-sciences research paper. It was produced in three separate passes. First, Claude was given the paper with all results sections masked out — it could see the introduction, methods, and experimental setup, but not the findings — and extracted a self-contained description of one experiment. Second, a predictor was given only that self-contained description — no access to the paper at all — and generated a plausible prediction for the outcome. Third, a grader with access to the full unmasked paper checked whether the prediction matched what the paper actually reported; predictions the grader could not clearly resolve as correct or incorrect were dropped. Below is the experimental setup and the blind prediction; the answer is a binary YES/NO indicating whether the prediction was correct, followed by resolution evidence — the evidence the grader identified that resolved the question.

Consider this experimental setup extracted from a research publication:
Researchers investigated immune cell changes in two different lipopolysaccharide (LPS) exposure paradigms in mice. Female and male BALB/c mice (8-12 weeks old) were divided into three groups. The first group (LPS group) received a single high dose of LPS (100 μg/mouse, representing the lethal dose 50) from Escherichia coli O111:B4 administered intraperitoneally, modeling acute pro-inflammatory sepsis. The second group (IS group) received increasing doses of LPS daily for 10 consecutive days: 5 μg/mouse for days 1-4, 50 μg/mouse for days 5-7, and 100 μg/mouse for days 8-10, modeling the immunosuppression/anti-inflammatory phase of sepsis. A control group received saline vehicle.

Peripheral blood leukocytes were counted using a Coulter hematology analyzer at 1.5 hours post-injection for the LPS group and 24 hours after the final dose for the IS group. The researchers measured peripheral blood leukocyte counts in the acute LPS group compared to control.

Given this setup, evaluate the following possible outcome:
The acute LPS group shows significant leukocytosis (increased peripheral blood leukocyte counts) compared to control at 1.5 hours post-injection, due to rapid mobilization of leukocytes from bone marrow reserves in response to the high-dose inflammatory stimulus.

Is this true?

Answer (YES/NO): NO